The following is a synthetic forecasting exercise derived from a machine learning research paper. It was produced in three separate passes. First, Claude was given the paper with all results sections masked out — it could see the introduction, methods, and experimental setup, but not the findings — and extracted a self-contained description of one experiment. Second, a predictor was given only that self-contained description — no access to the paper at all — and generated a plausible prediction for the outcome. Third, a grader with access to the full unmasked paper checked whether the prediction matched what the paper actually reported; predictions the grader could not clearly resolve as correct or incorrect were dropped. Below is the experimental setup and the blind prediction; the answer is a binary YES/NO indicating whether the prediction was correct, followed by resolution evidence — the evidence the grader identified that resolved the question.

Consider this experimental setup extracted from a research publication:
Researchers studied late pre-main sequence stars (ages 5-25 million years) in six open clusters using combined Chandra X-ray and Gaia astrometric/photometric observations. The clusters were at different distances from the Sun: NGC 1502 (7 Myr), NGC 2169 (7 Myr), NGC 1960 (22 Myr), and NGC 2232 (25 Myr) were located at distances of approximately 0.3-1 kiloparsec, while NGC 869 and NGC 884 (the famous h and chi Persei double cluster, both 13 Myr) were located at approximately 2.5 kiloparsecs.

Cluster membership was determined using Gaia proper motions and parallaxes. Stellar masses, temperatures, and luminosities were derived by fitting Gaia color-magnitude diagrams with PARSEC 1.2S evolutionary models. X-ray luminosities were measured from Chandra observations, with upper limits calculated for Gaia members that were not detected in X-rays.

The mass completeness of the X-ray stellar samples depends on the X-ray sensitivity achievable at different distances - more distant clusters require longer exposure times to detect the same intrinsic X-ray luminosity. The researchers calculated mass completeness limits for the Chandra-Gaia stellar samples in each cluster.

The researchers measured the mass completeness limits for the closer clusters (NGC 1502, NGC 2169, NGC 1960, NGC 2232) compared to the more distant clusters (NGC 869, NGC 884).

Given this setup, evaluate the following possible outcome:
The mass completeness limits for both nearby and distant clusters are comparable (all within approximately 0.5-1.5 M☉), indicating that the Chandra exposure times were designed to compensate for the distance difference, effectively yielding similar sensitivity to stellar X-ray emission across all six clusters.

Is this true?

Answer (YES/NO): NO